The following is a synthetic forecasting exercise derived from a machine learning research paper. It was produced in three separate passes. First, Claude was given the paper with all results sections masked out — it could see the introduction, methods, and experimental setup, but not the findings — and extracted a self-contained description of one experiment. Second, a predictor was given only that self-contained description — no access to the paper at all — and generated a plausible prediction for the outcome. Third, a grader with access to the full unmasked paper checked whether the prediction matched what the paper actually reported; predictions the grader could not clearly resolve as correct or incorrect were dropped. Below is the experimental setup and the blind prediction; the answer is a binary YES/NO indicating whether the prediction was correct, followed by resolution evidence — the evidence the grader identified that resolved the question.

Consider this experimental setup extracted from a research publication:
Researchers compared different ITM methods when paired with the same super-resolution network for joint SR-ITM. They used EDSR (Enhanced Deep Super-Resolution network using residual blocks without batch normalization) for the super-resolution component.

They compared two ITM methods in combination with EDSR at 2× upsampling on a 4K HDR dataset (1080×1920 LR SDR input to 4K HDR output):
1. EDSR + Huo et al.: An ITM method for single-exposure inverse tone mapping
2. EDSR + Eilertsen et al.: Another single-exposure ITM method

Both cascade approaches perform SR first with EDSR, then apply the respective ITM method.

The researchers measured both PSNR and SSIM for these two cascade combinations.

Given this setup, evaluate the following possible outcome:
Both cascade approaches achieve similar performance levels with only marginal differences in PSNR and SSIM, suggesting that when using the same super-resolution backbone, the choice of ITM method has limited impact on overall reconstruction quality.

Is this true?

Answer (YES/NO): NO